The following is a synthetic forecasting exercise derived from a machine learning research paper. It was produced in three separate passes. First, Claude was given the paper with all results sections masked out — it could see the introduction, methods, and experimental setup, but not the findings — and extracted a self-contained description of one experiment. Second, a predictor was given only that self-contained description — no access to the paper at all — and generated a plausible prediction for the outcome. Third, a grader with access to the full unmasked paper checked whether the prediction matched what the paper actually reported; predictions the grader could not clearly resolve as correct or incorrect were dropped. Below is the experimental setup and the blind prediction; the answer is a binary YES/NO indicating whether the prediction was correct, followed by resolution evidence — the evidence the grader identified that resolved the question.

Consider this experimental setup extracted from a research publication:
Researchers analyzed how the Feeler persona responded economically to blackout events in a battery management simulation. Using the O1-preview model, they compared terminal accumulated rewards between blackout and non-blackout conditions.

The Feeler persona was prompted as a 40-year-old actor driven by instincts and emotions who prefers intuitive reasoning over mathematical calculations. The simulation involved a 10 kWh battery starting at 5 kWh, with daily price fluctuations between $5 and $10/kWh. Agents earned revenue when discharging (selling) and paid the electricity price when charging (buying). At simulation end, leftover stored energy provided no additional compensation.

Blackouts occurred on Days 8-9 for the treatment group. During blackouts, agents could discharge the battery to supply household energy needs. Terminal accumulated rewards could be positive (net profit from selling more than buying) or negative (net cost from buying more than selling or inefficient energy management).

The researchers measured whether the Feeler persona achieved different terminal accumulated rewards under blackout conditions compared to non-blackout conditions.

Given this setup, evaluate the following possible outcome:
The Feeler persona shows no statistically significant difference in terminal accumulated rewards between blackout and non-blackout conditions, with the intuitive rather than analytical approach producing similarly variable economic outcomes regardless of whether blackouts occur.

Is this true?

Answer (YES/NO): NO